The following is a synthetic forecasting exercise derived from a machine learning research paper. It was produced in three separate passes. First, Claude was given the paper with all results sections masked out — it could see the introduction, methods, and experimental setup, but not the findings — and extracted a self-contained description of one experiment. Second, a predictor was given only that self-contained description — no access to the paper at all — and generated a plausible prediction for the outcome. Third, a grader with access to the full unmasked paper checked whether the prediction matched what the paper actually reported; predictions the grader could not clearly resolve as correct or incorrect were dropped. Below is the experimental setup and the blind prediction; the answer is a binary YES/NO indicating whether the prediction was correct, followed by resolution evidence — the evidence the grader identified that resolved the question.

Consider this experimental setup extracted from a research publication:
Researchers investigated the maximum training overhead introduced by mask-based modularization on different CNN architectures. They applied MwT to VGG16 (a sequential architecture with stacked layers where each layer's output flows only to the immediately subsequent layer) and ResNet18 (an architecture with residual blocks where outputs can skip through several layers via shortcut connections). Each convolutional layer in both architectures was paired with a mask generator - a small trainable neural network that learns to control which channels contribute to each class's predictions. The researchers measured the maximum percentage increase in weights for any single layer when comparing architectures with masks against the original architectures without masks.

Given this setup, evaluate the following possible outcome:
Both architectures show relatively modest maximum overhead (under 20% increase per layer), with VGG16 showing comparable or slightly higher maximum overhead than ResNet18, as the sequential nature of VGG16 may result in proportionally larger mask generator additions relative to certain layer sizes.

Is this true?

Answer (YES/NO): NO